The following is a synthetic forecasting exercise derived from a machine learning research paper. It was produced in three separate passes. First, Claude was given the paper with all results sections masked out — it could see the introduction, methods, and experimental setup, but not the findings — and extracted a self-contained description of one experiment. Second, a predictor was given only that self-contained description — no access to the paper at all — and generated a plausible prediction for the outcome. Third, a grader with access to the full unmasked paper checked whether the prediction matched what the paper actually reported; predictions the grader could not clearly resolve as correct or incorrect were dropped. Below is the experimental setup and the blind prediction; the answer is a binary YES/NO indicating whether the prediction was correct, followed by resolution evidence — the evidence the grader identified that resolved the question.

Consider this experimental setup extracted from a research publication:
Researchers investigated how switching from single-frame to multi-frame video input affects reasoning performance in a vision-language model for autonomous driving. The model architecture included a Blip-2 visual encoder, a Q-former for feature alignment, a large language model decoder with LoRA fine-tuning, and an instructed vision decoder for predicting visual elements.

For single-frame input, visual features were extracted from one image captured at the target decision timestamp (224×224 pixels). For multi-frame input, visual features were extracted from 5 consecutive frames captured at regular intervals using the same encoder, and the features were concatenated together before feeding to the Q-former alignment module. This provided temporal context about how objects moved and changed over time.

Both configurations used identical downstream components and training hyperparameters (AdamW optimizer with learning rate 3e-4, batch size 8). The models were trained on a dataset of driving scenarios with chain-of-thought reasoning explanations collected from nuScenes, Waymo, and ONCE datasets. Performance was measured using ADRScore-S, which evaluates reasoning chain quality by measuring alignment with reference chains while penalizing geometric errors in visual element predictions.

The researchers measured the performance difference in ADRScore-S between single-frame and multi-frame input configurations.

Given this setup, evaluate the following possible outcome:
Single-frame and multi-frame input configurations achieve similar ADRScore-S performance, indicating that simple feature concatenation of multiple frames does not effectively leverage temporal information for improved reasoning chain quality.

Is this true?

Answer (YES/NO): NO